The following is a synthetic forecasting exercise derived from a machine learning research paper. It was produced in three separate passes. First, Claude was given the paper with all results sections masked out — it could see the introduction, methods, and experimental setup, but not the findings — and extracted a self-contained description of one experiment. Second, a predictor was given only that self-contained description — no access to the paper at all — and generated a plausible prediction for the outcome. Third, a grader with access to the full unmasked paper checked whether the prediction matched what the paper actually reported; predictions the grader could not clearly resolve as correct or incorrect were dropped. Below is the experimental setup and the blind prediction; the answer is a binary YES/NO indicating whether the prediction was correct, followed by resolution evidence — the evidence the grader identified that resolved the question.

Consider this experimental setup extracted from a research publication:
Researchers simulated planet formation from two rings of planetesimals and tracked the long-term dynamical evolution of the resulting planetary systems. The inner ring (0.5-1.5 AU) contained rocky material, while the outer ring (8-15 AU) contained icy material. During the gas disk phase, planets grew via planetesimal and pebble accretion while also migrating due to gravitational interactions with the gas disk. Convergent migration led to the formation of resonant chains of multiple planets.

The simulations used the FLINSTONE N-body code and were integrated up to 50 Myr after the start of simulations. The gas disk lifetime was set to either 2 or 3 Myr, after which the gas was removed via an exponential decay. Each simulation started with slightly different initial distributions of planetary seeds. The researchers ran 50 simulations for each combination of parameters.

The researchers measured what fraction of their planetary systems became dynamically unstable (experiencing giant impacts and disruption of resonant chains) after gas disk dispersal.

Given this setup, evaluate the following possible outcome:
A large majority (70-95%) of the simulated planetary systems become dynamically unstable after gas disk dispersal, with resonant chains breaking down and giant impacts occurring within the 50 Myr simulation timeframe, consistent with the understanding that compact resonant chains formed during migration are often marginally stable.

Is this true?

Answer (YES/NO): YES